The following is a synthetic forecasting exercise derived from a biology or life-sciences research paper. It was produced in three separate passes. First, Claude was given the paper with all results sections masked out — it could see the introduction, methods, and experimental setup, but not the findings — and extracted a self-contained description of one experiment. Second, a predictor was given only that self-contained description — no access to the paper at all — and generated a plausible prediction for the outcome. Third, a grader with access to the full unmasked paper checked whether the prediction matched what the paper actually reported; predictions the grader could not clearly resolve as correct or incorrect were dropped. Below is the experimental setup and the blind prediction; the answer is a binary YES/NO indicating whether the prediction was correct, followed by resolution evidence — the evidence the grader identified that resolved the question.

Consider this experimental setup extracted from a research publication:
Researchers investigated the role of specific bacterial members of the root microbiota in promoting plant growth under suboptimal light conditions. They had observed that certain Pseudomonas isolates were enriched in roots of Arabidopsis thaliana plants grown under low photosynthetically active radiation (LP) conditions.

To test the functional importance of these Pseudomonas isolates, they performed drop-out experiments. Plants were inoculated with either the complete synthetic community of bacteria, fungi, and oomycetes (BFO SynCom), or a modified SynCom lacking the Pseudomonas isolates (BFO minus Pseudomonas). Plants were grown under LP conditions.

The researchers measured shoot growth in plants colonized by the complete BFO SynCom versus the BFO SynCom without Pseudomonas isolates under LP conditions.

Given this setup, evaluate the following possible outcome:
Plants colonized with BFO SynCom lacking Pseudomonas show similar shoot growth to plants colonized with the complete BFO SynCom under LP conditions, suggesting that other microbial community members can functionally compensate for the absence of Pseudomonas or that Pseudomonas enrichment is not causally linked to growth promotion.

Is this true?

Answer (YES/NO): NO